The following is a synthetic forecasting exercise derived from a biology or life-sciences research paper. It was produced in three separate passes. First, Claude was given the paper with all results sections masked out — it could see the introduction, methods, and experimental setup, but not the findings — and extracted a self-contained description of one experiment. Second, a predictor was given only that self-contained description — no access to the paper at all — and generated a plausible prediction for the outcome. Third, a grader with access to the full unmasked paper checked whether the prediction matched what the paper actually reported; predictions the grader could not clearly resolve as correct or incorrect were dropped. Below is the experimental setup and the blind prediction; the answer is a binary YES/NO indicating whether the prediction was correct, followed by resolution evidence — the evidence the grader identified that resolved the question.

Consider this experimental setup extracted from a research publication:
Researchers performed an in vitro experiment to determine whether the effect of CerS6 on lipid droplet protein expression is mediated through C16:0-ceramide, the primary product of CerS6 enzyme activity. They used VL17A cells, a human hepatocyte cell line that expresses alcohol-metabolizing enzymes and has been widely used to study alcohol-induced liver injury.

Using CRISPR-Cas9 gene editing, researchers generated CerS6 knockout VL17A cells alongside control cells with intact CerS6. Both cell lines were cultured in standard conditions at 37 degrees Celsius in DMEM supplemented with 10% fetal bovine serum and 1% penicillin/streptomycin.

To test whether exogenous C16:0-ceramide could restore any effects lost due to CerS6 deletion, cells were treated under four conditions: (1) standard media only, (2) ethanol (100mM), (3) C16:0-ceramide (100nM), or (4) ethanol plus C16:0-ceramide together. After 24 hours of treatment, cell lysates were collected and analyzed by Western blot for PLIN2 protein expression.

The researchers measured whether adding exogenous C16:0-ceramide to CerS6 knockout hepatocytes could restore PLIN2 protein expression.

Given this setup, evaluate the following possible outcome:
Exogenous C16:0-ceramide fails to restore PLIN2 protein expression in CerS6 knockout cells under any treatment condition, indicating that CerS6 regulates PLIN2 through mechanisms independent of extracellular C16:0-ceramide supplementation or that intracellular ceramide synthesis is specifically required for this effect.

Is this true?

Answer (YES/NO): YES